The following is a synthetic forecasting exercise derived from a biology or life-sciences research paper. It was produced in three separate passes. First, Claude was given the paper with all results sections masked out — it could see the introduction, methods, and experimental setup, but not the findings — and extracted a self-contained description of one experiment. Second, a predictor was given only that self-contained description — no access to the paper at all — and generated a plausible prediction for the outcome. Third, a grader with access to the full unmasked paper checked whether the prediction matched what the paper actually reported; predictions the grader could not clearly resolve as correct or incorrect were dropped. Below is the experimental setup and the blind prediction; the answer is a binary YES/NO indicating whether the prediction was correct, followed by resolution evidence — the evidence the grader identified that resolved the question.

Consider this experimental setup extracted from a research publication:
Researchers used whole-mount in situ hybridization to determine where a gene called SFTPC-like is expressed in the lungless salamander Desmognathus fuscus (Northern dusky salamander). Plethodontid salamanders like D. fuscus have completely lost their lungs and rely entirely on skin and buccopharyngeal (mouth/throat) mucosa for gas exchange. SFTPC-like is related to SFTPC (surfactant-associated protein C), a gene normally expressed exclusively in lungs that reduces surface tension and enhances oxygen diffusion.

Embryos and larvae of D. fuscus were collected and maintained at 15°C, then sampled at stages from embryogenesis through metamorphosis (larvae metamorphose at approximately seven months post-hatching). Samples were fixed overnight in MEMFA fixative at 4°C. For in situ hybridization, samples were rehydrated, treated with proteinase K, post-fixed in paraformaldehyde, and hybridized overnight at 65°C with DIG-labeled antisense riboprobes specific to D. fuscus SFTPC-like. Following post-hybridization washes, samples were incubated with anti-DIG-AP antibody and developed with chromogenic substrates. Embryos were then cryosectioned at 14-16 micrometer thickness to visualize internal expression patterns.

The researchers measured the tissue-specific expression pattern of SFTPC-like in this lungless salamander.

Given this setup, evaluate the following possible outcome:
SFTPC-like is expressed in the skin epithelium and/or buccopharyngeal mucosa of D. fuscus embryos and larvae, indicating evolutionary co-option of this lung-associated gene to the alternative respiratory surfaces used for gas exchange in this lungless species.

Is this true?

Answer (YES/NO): YES